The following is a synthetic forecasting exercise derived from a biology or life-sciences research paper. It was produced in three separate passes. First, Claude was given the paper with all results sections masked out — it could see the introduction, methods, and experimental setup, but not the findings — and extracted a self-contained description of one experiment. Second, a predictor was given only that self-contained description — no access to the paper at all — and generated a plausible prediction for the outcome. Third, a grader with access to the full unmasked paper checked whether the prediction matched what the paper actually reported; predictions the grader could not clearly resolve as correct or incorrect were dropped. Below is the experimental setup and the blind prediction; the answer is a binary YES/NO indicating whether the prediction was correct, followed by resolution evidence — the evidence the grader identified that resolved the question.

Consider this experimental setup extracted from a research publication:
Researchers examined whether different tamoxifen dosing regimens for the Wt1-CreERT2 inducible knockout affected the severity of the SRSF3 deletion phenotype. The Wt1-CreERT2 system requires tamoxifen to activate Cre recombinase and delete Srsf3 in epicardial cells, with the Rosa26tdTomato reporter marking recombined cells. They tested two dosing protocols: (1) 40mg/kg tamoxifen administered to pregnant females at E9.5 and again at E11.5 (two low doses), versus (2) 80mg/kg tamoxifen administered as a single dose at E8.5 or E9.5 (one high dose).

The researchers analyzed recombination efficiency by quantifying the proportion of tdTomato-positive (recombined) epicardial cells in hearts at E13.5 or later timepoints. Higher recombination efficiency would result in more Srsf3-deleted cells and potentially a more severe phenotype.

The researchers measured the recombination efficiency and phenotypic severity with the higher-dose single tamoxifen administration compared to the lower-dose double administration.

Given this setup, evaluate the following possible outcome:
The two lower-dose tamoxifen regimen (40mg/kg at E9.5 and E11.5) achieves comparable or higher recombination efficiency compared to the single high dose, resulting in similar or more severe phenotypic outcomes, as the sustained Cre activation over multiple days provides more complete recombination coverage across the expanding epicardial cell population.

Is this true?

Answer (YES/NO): NO